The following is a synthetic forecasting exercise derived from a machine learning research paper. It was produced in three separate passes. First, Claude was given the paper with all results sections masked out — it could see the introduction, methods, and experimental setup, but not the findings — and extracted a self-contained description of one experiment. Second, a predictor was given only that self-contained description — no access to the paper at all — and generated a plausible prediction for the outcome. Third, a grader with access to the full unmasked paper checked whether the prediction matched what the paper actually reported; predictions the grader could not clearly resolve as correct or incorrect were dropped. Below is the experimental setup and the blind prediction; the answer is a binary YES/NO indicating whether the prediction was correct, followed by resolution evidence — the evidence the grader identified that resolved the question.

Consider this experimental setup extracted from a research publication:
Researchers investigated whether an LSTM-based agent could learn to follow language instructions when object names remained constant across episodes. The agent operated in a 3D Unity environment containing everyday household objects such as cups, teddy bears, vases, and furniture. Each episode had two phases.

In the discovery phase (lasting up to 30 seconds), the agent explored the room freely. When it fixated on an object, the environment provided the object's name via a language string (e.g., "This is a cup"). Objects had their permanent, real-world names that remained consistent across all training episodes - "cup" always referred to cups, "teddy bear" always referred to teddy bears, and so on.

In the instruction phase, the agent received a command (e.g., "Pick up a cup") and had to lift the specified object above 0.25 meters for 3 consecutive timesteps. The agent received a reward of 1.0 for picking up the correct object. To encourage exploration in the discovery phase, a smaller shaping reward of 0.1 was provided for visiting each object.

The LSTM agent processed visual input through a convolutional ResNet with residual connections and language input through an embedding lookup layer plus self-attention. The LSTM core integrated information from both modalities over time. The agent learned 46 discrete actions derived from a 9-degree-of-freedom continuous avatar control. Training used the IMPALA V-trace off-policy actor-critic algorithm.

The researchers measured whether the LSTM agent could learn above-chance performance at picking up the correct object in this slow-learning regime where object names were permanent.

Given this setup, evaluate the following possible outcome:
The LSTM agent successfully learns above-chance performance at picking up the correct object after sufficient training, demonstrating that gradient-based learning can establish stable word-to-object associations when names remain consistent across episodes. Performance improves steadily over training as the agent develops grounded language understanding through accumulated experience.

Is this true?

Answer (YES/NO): YES